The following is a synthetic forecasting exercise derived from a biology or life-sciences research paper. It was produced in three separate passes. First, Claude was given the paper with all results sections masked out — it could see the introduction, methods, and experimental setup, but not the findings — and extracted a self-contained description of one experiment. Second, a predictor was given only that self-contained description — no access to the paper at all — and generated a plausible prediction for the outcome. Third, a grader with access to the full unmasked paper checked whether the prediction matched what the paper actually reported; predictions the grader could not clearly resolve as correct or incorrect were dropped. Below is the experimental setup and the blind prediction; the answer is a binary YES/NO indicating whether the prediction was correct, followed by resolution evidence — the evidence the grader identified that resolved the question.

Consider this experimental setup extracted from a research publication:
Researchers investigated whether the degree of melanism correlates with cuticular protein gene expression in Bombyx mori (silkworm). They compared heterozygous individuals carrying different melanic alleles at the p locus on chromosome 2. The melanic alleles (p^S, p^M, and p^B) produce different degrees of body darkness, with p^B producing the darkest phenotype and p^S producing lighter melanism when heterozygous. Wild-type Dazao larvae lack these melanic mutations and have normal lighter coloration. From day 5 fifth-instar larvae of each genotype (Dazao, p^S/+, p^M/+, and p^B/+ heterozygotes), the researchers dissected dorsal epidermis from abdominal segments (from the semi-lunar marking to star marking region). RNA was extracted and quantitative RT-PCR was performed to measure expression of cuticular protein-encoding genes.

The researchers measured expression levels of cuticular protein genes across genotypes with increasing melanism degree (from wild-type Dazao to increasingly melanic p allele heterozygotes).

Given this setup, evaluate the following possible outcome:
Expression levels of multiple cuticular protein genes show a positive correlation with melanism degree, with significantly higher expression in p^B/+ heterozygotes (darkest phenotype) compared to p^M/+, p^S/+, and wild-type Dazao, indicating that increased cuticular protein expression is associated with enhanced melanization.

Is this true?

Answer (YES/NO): YES